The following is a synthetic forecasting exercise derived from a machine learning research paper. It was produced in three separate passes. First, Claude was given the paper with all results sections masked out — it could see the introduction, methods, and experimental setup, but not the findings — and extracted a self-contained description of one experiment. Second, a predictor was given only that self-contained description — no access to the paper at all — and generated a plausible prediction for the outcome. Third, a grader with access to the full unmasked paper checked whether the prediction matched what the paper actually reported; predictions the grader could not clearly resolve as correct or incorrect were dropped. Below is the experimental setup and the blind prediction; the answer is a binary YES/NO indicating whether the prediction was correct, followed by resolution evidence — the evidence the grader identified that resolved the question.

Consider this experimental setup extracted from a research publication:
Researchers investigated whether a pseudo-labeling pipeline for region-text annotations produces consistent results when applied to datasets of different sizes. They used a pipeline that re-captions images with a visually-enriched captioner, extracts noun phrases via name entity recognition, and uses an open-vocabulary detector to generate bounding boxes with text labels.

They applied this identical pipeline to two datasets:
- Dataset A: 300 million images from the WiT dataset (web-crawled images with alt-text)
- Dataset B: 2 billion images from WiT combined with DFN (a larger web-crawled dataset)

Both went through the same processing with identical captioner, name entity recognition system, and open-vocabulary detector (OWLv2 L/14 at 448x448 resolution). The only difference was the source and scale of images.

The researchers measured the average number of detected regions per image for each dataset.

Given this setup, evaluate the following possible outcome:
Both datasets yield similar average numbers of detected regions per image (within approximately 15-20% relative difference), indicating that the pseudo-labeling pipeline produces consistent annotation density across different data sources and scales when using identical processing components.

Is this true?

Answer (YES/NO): YES